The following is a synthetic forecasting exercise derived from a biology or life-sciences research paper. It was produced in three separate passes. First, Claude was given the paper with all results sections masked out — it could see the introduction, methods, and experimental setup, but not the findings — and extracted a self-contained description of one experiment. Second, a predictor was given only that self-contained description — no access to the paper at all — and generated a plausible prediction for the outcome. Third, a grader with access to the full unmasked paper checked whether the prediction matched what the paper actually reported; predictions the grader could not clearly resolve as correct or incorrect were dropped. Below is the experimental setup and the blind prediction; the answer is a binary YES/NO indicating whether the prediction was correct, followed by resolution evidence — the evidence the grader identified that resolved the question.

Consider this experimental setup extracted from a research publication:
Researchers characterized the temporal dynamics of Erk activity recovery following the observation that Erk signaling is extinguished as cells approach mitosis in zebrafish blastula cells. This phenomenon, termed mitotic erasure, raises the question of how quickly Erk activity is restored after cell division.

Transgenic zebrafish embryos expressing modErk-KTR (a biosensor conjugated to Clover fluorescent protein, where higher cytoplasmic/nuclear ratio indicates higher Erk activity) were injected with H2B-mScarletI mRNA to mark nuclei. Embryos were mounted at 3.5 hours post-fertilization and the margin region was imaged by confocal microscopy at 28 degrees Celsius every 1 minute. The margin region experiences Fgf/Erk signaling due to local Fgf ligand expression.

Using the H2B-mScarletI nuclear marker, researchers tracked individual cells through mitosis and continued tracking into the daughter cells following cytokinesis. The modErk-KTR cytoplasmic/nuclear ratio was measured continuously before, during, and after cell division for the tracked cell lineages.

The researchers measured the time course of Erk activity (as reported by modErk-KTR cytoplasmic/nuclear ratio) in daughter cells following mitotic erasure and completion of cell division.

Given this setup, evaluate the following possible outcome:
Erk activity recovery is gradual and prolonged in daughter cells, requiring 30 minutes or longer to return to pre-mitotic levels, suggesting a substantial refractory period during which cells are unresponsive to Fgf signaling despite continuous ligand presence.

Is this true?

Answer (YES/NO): NO